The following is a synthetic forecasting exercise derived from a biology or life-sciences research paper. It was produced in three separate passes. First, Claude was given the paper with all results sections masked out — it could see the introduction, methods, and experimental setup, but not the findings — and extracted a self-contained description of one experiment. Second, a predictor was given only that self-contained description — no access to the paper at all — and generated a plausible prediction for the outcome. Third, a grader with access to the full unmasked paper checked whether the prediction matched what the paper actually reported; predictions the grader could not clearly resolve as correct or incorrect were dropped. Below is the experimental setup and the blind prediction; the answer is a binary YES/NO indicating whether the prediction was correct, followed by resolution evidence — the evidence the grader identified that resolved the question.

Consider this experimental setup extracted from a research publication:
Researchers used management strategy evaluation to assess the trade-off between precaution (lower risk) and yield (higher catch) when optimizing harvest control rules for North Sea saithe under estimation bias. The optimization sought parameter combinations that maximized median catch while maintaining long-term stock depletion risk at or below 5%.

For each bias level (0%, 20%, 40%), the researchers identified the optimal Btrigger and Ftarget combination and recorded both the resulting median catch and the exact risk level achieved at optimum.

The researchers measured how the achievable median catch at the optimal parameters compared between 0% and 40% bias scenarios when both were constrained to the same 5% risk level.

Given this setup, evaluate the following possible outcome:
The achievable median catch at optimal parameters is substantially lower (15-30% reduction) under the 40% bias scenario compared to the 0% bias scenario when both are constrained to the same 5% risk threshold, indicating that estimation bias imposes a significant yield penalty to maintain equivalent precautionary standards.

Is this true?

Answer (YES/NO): NO